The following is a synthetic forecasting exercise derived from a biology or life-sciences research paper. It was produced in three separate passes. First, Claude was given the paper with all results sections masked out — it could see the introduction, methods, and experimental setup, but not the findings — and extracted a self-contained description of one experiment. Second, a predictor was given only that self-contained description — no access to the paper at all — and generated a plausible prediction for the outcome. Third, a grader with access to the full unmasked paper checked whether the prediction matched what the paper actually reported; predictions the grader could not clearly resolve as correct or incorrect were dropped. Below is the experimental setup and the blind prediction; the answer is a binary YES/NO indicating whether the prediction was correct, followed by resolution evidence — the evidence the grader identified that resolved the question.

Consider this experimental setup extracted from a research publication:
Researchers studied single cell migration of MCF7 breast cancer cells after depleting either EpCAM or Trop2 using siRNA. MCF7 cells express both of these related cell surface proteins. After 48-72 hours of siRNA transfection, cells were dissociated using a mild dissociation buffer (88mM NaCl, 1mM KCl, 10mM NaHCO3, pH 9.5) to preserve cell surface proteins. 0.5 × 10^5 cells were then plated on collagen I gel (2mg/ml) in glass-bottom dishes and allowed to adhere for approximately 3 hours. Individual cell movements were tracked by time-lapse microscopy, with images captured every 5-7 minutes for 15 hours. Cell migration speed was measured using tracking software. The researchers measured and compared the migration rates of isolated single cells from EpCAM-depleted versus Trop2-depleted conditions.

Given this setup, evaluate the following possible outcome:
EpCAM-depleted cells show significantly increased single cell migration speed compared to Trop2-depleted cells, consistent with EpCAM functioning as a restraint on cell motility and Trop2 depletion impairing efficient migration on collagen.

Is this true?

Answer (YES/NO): NO